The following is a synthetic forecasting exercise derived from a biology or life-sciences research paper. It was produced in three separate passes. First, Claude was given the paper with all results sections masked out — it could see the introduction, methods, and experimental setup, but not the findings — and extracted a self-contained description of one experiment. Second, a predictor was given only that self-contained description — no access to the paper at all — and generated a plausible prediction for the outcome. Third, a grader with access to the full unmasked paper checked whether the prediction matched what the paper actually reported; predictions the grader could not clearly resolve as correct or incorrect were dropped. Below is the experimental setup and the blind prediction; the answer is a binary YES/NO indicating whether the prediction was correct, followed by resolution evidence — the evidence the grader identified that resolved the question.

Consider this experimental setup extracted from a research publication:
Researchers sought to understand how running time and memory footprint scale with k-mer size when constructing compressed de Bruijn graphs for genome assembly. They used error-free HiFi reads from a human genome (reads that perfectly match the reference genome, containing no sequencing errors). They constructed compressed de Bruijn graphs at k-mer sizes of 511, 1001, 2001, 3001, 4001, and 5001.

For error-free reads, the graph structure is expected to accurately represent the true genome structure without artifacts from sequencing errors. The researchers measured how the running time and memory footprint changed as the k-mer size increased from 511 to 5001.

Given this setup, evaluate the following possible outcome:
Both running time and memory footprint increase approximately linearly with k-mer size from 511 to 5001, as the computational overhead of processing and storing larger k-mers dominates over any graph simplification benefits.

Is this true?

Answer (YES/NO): NO